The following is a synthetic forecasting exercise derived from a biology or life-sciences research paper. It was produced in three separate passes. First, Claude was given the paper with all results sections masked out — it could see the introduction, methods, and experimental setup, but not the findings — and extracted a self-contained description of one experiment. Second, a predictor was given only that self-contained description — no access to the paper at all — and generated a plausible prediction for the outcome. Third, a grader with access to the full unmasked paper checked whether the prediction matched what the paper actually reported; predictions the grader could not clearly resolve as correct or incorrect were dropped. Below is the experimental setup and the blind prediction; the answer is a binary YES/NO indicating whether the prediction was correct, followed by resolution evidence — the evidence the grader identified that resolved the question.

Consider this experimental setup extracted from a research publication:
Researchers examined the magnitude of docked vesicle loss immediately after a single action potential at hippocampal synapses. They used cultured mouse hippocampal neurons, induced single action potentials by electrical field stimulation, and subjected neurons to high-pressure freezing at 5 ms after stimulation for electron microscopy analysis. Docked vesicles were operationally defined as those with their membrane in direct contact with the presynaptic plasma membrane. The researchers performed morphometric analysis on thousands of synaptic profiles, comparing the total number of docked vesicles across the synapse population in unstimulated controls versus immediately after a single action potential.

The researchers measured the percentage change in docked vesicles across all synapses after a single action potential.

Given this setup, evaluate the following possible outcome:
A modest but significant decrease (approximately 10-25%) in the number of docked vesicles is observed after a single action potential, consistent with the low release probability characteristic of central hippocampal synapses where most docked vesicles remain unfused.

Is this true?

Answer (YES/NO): NO